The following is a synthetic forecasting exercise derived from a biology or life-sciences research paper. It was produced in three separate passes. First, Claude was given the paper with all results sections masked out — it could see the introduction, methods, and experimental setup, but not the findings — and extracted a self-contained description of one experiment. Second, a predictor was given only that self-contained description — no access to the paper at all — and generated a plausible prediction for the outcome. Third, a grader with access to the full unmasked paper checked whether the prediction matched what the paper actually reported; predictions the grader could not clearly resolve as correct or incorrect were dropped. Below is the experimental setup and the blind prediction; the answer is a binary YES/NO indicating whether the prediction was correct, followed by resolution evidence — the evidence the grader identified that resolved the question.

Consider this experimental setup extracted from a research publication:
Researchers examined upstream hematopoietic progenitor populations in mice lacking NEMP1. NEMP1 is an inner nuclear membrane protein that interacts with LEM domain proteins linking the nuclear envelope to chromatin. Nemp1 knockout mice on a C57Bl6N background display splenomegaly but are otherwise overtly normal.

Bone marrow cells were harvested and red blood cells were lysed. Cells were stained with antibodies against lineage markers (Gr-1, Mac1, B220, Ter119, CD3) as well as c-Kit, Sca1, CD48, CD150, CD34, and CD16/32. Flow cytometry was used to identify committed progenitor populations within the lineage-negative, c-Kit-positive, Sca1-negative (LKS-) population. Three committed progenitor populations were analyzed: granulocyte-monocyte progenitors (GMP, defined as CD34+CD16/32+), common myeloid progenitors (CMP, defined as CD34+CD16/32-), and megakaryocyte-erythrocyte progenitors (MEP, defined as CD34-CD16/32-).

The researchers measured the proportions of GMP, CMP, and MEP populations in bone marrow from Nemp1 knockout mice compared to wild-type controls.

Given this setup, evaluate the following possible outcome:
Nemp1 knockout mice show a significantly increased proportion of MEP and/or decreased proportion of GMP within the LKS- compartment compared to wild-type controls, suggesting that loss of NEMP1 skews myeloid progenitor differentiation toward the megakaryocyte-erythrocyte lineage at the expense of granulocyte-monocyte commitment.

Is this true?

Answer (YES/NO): YES